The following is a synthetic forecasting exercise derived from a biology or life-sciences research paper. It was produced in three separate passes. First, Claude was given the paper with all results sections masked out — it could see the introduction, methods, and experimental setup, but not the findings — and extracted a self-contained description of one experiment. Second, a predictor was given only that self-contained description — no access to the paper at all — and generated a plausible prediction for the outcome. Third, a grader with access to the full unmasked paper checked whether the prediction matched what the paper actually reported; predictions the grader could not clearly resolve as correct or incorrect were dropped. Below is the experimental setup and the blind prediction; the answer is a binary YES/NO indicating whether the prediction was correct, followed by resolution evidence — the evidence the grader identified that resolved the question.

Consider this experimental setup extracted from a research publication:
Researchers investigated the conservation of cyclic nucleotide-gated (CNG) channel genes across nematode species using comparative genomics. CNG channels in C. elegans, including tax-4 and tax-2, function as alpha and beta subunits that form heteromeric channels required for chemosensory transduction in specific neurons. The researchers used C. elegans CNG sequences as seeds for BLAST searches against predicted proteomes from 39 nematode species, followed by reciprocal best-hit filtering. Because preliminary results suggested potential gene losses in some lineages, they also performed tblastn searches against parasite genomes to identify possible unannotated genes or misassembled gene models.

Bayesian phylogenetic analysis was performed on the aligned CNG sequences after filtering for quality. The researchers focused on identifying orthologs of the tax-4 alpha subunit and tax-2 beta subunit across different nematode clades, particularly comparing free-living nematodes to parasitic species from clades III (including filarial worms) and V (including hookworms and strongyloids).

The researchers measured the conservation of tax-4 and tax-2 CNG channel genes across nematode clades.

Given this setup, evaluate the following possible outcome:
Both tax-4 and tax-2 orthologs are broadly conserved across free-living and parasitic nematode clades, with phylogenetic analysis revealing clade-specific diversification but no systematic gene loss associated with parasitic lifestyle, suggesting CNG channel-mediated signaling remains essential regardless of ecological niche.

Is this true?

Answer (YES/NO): YES